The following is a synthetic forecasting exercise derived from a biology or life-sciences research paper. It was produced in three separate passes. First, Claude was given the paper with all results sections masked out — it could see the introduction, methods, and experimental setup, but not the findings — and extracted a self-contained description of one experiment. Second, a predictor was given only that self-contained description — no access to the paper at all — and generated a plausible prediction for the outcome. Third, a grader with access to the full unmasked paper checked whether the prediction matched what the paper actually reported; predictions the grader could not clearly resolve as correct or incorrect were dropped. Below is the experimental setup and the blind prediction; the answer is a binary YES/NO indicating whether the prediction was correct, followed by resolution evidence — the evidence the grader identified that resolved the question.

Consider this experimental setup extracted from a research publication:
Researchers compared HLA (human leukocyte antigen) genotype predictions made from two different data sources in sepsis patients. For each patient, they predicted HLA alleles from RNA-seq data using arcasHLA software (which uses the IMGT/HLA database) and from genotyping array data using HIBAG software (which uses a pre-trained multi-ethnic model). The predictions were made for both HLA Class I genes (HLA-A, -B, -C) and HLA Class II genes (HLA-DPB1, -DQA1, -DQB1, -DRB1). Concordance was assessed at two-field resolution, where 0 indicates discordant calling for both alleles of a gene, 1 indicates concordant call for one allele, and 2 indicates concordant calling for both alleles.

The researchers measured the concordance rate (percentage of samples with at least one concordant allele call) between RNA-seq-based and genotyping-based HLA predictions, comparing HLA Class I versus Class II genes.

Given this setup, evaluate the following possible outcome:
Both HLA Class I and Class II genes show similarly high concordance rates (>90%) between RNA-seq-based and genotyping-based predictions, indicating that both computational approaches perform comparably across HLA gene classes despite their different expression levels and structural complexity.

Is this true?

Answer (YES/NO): NO